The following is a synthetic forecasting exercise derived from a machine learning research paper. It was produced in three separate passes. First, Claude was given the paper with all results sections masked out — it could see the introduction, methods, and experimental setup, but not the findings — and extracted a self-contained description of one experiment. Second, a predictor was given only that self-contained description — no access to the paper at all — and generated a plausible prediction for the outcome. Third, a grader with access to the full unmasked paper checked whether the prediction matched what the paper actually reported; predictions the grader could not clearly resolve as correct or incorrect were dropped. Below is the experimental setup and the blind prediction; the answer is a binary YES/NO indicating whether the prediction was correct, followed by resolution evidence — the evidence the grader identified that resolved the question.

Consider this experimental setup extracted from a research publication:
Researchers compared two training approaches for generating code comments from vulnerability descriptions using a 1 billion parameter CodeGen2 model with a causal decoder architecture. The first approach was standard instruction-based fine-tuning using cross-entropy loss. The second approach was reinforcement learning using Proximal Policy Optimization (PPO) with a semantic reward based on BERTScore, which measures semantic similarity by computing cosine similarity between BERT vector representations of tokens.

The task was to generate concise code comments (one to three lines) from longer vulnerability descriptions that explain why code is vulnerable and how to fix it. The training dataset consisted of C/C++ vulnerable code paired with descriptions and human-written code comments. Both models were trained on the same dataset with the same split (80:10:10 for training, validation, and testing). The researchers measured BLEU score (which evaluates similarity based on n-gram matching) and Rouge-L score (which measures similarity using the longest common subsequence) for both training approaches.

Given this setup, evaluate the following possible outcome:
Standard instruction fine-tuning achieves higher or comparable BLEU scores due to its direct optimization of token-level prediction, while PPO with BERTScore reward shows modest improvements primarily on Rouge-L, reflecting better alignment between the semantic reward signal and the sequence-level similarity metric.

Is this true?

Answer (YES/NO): NO